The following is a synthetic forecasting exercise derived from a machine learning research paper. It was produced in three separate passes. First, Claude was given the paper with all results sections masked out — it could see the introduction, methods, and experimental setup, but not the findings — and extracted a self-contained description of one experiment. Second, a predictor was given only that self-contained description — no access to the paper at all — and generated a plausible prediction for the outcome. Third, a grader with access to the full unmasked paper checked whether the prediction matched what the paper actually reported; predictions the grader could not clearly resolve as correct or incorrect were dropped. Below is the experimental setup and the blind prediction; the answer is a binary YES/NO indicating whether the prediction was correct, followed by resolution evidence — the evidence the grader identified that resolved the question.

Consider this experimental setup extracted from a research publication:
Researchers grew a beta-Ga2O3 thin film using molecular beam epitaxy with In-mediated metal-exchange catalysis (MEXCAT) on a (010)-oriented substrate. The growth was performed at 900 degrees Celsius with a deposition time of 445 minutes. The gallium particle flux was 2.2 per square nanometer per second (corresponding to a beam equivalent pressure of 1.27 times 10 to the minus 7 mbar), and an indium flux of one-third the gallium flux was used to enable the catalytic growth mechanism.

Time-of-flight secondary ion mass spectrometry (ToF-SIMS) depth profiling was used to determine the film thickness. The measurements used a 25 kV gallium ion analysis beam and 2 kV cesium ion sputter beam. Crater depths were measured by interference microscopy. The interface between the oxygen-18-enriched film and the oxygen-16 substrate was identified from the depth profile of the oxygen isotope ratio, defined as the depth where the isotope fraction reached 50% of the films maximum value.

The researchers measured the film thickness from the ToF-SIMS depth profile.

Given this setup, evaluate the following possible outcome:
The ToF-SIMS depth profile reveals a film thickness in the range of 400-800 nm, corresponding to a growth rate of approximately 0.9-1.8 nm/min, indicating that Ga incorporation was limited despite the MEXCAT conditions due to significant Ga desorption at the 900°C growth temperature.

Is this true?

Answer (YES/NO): NO